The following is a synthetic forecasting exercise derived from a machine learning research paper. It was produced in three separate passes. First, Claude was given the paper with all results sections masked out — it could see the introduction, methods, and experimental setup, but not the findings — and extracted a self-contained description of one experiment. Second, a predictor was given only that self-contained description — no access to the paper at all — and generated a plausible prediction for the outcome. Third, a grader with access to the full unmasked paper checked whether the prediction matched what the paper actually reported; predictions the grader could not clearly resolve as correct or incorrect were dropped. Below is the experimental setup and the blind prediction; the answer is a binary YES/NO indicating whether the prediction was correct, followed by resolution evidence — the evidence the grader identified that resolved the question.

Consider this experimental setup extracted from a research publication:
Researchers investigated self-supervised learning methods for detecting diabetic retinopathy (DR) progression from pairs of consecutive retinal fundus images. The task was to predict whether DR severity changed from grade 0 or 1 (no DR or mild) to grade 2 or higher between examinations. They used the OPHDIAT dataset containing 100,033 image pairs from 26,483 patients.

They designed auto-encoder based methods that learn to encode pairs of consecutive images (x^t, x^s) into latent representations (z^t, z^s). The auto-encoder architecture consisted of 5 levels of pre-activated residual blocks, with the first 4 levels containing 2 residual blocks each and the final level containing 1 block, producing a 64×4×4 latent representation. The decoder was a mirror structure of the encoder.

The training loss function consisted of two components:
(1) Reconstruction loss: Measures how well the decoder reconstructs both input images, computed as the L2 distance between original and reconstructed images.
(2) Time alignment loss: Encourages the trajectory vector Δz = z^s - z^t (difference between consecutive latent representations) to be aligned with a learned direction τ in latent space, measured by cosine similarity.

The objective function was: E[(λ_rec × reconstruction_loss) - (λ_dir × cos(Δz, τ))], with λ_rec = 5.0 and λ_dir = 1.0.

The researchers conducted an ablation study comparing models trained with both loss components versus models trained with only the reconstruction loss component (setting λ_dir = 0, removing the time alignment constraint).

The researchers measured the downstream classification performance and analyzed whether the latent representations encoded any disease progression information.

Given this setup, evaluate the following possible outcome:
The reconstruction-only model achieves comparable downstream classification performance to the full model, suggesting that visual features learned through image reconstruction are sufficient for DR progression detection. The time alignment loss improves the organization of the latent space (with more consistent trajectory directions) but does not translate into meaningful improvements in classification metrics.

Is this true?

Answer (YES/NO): NO